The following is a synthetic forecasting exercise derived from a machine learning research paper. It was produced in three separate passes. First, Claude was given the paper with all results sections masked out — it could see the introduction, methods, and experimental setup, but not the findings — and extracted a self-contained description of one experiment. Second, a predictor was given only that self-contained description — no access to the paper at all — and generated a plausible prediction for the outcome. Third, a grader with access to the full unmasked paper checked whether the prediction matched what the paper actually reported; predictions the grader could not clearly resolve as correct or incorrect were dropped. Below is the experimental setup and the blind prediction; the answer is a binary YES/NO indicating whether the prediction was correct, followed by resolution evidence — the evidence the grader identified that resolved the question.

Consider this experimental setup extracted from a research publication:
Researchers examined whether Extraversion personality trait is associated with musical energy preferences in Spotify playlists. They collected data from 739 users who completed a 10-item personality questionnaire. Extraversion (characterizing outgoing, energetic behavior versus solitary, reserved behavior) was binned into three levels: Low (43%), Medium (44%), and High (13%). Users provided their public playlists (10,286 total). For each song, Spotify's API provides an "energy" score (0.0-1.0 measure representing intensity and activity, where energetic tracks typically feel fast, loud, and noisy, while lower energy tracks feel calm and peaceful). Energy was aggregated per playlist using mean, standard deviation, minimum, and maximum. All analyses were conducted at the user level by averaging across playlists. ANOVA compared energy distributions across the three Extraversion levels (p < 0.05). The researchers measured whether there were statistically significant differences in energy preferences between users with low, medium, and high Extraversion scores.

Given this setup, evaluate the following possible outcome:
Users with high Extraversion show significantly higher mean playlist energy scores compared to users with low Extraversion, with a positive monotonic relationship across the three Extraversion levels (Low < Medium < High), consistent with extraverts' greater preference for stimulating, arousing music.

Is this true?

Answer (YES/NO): NO